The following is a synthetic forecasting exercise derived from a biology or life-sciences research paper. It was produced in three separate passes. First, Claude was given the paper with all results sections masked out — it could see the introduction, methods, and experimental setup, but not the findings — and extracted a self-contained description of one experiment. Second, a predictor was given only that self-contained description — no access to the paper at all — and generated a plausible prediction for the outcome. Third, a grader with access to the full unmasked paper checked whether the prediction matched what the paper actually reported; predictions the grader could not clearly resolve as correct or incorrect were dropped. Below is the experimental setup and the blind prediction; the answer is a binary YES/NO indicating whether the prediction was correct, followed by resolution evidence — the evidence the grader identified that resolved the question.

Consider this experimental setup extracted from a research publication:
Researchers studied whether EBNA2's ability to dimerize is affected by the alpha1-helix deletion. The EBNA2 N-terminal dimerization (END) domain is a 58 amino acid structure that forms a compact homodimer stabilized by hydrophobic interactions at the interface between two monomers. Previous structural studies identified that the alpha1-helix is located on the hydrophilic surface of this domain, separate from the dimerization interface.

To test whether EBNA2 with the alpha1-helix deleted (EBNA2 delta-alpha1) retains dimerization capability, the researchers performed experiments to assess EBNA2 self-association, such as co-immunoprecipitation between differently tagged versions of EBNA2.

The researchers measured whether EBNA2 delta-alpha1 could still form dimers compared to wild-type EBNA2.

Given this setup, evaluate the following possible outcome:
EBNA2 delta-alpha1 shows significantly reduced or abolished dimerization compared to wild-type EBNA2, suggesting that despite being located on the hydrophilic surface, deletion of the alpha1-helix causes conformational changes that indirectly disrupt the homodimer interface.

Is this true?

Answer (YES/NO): NO